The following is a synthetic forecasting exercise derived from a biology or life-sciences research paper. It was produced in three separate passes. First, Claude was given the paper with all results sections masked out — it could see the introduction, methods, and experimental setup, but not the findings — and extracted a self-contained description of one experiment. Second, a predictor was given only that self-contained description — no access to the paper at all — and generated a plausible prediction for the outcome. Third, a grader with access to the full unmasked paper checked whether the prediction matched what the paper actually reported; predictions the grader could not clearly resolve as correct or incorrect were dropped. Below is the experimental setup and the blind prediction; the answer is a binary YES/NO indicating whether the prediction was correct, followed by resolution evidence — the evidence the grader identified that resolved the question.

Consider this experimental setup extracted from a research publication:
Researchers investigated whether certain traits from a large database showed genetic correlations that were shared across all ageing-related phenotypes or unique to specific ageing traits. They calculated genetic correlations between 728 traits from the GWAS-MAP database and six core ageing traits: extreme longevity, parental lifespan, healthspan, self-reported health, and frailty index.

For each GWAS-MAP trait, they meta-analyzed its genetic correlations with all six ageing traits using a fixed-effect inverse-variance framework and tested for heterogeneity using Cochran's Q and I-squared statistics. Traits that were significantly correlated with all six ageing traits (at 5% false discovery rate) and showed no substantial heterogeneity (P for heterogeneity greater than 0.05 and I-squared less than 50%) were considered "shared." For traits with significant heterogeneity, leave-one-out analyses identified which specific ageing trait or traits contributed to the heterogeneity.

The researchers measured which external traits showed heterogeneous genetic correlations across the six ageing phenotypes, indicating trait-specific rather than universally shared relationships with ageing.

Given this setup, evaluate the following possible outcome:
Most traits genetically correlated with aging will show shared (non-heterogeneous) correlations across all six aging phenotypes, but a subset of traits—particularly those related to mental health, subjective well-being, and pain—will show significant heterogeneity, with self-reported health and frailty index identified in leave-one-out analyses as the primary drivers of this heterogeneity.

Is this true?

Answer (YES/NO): NO